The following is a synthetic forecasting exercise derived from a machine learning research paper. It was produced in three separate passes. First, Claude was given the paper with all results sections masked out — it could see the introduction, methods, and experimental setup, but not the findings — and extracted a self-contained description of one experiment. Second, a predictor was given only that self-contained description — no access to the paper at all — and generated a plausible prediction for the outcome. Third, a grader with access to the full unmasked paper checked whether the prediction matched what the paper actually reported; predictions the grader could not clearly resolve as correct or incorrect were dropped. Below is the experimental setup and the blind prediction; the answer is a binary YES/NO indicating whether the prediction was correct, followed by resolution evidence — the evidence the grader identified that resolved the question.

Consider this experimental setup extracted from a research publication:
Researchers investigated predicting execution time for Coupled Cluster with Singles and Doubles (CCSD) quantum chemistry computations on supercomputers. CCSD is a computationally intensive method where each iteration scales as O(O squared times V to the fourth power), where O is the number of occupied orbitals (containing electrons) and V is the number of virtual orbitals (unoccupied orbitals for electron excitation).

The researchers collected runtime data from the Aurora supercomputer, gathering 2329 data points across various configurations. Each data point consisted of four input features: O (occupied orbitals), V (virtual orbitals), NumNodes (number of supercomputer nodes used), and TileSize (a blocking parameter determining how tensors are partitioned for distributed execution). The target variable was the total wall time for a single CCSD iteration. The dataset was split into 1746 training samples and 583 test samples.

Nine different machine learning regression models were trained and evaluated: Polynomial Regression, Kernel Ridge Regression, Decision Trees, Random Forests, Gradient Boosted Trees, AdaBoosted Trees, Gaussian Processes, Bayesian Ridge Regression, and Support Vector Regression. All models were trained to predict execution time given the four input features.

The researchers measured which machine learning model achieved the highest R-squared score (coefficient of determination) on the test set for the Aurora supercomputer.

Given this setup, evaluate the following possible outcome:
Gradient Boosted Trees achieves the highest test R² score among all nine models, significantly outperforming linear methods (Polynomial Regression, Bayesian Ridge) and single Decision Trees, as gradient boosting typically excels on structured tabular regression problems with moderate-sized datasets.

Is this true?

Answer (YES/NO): YES